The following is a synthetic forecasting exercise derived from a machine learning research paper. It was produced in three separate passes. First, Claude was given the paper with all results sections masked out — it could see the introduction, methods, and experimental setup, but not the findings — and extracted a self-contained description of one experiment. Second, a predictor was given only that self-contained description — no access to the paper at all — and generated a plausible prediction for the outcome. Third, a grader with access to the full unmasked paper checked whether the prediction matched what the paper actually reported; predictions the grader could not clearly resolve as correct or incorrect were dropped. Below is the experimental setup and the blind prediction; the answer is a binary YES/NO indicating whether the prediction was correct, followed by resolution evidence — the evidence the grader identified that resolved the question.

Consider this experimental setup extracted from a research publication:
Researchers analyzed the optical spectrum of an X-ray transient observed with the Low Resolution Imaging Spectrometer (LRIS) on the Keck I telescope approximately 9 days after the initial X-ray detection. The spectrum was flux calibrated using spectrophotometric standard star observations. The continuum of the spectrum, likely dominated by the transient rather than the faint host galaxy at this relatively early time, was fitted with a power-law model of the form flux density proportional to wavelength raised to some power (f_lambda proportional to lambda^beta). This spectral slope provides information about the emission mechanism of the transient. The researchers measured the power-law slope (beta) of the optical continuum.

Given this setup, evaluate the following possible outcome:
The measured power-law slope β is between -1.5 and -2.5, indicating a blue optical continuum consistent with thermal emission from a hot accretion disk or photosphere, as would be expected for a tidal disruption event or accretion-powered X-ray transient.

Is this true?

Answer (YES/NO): NO